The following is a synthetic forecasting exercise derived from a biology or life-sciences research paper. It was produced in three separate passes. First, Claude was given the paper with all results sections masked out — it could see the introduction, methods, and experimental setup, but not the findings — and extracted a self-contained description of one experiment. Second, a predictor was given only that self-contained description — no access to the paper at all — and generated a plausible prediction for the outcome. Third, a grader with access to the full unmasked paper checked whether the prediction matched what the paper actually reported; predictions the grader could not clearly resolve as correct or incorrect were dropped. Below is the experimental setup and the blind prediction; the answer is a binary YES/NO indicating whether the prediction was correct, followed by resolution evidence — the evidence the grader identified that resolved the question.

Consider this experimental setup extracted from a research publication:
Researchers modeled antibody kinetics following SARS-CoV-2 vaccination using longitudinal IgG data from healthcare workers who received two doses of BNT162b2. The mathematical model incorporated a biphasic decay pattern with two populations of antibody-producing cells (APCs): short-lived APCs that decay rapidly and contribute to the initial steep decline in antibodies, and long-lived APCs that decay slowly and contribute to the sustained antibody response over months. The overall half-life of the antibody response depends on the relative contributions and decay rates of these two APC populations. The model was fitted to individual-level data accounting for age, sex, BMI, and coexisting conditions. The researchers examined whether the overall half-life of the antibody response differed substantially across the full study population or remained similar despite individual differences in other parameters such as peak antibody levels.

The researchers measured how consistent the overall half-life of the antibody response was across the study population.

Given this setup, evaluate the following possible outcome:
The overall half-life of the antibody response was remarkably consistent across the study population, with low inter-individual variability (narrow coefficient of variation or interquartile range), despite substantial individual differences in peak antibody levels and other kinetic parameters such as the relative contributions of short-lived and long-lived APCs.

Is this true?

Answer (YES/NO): YES